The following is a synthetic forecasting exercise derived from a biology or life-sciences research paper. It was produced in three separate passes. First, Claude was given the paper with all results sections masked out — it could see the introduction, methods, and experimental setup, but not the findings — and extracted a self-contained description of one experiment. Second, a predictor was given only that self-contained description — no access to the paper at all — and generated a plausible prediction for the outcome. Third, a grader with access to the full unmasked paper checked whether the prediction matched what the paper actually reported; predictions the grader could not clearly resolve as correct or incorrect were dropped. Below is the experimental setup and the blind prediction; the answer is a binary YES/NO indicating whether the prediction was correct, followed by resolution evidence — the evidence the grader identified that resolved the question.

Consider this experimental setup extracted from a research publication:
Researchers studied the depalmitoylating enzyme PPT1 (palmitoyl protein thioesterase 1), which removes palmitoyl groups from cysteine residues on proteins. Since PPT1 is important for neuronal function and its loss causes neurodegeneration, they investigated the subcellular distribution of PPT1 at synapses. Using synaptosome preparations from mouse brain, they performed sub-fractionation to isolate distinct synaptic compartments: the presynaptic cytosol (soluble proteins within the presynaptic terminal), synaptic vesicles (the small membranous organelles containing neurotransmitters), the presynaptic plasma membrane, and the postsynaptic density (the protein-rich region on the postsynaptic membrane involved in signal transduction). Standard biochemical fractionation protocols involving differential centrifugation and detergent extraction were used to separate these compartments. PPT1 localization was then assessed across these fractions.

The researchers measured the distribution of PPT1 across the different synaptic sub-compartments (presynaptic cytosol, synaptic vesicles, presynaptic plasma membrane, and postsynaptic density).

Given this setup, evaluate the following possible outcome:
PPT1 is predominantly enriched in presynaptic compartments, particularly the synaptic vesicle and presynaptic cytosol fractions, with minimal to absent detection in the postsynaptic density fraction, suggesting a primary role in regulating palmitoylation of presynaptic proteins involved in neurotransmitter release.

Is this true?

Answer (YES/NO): NO